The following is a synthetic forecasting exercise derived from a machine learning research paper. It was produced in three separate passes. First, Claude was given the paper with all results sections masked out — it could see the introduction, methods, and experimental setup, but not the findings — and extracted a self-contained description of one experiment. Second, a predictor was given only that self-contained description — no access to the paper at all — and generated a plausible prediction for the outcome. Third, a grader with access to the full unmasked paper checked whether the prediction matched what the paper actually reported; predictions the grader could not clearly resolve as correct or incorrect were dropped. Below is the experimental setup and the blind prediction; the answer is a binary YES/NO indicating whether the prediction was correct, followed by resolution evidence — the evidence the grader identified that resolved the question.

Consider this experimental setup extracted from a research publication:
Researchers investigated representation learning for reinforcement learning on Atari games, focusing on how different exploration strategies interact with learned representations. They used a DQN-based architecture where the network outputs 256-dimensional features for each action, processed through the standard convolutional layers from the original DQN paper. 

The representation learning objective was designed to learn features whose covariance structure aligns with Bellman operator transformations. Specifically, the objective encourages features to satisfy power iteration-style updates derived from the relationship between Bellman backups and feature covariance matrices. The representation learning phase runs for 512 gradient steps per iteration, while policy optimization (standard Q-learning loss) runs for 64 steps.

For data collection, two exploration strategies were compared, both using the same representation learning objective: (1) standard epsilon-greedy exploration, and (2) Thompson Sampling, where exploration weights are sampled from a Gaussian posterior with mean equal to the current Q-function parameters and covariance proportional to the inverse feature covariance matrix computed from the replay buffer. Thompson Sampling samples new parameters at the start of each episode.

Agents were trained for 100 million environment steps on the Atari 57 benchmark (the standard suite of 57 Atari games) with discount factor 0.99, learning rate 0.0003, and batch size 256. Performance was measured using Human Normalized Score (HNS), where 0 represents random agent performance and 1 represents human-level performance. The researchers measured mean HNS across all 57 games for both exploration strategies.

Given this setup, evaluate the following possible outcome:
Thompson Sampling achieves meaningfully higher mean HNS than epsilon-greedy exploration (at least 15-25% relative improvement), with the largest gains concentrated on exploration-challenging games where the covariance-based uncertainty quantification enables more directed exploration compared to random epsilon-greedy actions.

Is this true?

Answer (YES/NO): NO